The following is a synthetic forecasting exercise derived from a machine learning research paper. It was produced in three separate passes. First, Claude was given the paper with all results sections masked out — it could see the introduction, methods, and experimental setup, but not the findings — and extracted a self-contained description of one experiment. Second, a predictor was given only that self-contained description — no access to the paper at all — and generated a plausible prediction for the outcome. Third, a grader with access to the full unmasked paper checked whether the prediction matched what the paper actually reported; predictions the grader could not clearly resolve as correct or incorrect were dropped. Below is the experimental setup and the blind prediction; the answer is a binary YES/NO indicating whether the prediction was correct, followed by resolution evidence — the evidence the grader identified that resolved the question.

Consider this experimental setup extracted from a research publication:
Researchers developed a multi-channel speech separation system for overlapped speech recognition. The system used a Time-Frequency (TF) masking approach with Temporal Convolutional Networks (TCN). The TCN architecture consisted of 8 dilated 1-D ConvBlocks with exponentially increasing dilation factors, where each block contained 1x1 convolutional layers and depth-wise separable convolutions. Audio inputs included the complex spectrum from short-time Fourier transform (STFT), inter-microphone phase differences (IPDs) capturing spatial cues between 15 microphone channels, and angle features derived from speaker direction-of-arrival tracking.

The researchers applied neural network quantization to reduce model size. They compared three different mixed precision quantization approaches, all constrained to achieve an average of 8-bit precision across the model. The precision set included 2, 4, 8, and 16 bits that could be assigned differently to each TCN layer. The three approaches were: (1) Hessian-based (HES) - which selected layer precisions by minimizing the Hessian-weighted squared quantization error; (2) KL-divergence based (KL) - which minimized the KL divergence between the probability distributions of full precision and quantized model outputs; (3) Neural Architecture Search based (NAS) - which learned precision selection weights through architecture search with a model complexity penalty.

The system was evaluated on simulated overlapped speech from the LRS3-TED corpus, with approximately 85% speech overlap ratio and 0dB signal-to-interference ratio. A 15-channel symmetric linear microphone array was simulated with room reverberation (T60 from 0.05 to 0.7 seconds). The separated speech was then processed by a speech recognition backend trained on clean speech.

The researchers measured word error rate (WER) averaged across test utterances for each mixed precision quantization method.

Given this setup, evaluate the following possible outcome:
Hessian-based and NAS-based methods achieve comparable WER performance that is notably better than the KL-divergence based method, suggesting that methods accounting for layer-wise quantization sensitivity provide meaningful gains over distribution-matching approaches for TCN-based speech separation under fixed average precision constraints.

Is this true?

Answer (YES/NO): NO